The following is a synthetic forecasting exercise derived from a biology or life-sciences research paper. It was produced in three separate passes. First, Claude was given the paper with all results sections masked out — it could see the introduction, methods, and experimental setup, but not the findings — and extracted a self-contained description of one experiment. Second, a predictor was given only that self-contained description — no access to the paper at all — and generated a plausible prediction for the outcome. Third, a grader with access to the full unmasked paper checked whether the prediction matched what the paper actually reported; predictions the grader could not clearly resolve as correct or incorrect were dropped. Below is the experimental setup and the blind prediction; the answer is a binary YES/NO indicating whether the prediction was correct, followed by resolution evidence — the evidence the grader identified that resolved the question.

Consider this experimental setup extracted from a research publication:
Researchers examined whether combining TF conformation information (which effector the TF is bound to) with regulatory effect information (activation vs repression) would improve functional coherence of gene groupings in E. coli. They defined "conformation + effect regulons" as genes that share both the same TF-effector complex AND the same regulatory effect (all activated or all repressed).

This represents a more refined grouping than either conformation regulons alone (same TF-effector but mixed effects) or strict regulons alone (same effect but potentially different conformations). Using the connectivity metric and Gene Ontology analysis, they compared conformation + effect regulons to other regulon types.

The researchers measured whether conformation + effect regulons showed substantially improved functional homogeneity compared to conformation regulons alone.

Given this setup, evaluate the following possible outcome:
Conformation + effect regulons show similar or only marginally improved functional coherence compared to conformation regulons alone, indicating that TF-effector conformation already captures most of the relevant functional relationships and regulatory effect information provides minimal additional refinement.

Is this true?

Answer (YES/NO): YES